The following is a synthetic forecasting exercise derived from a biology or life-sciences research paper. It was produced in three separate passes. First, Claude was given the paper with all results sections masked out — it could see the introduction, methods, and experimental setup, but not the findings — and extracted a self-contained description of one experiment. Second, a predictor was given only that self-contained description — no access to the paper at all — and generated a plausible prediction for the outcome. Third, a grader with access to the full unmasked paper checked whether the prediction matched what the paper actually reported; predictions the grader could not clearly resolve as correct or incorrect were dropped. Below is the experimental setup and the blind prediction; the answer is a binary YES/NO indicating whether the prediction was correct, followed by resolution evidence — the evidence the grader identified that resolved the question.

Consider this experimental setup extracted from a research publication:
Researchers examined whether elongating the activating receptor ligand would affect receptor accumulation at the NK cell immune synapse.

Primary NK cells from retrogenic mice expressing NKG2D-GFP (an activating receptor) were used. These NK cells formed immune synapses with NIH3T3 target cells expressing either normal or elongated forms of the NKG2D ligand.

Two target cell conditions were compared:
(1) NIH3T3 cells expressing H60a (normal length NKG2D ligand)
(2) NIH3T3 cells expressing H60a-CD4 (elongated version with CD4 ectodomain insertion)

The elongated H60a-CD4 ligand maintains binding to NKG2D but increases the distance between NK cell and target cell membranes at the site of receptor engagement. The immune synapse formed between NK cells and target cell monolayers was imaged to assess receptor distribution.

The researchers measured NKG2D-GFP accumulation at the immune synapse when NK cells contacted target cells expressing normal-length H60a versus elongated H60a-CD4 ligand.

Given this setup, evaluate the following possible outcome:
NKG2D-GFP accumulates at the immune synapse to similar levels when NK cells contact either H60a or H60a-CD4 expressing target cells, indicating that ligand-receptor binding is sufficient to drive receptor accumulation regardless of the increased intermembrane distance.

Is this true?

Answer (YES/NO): YES